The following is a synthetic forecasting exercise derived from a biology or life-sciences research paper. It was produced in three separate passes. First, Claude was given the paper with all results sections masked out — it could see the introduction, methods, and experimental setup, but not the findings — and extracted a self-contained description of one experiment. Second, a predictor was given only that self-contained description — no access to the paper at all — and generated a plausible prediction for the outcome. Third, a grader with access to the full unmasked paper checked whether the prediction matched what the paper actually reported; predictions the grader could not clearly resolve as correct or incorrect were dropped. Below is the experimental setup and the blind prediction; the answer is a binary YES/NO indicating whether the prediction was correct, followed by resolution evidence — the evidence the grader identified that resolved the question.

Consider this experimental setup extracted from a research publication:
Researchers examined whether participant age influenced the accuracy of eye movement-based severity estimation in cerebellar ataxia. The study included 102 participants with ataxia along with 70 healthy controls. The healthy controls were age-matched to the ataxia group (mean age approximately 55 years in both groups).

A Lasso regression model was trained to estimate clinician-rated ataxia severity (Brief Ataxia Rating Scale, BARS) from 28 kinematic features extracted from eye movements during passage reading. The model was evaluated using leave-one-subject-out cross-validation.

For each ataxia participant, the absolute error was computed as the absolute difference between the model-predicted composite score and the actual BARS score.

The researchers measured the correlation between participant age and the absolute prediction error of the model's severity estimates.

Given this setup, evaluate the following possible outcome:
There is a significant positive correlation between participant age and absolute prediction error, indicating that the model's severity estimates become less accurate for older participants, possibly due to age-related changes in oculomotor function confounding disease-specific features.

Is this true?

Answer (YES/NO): NO